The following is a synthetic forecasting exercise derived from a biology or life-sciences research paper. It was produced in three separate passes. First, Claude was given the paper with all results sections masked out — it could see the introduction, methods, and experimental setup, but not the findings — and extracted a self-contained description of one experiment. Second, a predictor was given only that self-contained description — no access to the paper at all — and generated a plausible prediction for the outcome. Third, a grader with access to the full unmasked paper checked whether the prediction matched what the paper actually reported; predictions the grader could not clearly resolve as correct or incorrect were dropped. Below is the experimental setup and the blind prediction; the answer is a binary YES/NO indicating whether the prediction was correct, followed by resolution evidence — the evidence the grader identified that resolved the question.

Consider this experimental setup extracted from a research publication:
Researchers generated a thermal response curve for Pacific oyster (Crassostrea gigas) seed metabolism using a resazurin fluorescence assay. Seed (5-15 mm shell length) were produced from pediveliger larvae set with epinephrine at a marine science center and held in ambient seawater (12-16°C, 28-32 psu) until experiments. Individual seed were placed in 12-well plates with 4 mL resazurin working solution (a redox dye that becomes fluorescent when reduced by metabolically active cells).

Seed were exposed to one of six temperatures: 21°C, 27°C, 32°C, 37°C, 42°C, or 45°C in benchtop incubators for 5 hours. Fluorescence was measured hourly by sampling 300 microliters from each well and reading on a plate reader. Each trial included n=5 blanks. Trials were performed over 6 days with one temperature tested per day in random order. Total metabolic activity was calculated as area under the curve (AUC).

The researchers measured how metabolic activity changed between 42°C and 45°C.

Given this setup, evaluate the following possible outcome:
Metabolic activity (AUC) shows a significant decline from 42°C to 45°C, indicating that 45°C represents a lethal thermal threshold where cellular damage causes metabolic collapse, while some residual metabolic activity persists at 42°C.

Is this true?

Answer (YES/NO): NO